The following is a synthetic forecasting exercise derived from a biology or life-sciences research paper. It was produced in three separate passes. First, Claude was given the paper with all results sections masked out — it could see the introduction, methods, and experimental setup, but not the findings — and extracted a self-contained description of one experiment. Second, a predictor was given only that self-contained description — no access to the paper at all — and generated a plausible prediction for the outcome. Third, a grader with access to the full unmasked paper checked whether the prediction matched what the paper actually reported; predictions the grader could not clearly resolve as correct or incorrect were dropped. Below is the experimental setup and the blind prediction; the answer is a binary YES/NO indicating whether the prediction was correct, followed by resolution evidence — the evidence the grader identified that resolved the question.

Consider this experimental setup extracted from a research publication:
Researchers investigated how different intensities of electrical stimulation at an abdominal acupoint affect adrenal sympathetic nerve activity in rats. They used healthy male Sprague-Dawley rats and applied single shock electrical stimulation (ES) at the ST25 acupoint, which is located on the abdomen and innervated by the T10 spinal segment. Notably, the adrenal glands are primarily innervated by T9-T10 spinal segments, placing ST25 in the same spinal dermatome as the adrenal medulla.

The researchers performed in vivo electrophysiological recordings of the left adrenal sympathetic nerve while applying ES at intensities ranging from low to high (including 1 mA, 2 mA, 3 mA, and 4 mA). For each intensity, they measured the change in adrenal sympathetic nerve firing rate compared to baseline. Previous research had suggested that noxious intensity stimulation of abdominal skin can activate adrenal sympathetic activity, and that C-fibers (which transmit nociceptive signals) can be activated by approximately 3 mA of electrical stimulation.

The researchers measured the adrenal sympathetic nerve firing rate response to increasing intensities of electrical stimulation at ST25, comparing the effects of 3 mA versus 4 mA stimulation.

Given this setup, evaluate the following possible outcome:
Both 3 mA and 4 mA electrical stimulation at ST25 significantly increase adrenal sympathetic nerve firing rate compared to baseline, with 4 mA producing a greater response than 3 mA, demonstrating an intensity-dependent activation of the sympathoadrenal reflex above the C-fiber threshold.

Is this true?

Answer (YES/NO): NO